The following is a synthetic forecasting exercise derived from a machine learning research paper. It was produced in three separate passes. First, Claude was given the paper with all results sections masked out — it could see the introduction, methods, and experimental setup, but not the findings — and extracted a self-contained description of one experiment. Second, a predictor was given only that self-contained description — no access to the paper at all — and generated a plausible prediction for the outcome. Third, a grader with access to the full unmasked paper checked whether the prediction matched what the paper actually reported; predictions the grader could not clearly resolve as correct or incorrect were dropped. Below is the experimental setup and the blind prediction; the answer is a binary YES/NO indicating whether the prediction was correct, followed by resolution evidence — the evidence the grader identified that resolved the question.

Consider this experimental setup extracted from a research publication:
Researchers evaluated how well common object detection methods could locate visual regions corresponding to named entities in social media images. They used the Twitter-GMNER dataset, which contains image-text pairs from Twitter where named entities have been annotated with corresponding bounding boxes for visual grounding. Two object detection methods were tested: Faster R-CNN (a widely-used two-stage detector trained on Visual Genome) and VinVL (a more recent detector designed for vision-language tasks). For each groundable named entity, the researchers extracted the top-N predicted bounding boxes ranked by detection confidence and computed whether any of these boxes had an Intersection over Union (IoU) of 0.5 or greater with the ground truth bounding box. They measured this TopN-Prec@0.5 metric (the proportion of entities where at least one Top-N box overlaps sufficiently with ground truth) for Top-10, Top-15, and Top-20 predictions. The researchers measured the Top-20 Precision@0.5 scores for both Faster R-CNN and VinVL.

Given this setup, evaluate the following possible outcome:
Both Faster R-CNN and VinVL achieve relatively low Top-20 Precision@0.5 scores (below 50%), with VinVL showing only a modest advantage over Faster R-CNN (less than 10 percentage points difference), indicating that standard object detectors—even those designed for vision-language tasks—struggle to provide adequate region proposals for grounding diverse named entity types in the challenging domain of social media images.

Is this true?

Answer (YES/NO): NO